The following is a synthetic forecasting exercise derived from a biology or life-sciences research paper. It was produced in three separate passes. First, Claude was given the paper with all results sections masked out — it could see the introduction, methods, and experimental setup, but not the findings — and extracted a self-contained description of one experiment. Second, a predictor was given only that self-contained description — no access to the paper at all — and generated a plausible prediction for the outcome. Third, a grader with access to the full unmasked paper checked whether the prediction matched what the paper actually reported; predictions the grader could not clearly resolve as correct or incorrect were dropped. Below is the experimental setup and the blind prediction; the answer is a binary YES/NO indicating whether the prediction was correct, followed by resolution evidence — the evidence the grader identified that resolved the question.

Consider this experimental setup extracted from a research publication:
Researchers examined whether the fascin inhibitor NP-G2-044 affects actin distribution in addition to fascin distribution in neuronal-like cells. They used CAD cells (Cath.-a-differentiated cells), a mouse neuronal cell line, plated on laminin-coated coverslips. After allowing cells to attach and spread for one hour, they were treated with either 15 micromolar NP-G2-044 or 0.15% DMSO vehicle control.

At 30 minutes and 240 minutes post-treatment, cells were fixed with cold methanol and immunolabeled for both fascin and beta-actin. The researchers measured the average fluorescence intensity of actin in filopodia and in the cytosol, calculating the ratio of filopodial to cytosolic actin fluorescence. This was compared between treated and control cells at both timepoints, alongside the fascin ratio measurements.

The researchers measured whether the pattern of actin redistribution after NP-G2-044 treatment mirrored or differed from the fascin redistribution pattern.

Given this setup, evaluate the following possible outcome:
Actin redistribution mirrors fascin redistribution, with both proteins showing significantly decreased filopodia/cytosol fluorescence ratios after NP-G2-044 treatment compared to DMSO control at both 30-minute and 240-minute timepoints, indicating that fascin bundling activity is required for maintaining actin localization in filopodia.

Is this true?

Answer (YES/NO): NO